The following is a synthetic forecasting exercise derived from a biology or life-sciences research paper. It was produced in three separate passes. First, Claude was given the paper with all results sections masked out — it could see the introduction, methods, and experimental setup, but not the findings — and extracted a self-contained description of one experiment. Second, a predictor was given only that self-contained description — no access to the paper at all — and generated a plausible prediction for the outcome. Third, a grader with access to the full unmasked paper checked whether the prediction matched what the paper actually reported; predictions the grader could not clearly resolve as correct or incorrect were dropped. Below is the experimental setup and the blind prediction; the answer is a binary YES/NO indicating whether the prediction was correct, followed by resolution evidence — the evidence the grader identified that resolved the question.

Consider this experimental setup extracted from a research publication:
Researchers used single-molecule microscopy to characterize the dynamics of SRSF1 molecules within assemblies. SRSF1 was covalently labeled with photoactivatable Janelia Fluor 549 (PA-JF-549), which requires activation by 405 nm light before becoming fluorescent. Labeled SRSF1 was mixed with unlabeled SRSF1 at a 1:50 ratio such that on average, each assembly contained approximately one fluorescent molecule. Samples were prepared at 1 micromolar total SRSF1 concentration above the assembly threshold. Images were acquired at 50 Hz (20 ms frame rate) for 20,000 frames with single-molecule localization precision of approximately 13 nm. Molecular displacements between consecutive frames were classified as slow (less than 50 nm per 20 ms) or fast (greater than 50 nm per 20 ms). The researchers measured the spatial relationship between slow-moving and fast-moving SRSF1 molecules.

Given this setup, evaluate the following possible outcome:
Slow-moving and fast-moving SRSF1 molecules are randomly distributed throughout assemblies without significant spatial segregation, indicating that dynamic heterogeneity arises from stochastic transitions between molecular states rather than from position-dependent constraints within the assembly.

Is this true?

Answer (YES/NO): NO